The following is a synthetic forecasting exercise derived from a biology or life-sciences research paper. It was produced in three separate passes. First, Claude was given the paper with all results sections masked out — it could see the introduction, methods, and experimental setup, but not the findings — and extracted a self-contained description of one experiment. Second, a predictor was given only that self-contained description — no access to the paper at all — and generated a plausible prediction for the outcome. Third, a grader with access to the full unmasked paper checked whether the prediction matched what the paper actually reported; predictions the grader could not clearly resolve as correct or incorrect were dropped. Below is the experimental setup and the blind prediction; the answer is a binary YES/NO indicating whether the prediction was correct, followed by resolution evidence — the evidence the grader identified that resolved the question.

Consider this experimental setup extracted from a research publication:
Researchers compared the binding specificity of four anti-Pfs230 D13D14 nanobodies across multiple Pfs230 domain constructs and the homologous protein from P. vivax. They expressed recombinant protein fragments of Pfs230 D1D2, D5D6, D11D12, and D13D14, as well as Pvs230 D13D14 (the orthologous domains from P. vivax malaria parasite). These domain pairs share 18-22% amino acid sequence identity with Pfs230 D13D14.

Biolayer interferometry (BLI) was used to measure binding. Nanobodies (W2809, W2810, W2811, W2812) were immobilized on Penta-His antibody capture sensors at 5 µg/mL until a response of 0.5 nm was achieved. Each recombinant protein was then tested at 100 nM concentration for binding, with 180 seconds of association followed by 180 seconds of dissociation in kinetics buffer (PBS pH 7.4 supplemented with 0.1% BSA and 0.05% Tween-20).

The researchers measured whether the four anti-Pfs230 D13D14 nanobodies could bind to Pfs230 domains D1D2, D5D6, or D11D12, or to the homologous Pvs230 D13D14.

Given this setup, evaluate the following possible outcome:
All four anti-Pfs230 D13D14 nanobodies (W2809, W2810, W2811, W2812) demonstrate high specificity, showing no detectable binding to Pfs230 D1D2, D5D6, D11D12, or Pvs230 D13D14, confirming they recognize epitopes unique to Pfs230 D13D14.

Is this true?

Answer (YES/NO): YES